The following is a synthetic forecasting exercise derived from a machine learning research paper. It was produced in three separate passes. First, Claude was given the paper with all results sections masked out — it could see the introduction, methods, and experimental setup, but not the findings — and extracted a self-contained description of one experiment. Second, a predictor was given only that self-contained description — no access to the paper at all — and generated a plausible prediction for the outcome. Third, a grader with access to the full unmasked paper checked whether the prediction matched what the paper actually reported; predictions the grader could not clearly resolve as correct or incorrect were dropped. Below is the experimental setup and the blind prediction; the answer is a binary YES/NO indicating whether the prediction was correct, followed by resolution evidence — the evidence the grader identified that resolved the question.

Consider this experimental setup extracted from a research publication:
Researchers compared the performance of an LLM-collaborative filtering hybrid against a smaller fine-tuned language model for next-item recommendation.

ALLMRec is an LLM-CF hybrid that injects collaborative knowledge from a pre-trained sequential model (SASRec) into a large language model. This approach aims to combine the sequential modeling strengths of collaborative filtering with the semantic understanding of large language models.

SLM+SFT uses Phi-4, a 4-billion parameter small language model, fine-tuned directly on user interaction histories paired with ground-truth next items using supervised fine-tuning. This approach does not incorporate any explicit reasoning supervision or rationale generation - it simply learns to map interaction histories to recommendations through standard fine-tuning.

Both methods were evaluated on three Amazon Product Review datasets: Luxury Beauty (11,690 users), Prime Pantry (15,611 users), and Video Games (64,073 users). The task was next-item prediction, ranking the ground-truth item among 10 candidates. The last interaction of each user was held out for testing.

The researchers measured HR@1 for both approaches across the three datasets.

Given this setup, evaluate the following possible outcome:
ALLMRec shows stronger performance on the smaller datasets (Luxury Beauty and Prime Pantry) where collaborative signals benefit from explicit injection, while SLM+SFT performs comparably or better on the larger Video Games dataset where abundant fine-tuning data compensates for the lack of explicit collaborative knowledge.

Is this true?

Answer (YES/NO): NO